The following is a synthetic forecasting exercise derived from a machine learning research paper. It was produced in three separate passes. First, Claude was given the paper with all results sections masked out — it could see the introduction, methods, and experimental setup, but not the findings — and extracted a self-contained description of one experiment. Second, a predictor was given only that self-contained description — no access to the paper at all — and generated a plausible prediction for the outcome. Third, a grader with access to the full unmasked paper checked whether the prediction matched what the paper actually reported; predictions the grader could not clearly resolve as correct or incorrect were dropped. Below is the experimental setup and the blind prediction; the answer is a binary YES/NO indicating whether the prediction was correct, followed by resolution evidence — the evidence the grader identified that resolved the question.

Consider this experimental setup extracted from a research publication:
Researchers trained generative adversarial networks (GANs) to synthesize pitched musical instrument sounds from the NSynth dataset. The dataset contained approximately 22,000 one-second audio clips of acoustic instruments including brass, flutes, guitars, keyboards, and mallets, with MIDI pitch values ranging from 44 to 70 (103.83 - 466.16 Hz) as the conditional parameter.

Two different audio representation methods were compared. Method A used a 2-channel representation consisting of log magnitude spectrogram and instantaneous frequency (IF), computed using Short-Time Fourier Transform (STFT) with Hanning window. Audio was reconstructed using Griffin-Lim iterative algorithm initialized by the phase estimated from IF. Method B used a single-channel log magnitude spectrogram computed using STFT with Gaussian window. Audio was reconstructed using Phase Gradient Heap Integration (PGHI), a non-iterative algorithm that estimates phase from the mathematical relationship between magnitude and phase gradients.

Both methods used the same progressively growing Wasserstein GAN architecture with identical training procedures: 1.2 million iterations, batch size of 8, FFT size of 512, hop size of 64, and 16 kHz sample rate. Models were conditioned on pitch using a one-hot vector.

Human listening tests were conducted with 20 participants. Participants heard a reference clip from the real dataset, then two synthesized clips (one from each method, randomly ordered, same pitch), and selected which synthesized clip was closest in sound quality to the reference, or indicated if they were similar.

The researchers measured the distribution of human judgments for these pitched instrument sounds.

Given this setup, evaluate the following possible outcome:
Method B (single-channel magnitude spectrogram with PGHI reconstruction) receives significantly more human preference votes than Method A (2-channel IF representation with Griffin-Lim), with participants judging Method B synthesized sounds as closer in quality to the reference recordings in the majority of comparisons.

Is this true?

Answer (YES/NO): NO